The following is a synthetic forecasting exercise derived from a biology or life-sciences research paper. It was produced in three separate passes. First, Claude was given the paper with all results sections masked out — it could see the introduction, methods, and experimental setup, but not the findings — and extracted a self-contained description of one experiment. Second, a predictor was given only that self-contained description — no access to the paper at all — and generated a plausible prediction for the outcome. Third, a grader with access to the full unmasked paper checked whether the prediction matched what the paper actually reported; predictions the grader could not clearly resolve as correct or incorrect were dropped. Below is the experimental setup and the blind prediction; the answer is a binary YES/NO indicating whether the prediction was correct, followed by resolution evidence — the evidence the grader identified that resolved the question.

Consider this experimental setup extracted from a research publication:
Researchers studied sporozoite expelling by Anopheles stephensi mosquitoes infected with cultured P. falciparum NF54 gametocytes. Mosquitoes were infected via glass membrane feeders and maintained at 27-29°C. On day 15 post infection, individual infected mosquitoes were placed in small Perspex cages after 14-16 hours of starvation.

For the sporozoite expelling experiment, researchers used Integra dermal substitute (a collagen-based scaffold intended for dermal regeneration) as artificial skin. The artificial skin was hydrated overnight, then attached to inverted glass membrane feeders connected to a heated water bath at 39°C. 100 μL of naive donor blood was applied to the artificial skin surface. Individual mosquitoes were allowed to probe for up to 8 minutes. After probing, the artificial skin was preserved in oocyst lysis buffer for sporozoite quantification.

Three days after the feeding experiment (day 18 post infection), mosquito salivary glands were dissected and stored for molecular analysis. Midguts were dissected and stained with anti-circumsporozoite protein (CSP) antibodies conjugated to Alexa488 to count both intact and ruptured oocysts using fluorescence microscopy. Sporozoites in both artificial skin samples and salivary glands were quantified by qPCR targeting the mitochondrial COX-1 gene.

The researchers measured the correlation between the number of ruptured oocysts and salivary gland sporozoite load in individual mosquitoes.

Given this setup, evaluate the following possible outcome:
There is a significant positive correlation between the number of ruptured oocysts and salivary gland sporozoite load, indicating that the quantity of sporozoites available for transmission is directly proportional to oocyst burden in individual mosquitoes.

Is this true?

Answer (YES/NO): YES